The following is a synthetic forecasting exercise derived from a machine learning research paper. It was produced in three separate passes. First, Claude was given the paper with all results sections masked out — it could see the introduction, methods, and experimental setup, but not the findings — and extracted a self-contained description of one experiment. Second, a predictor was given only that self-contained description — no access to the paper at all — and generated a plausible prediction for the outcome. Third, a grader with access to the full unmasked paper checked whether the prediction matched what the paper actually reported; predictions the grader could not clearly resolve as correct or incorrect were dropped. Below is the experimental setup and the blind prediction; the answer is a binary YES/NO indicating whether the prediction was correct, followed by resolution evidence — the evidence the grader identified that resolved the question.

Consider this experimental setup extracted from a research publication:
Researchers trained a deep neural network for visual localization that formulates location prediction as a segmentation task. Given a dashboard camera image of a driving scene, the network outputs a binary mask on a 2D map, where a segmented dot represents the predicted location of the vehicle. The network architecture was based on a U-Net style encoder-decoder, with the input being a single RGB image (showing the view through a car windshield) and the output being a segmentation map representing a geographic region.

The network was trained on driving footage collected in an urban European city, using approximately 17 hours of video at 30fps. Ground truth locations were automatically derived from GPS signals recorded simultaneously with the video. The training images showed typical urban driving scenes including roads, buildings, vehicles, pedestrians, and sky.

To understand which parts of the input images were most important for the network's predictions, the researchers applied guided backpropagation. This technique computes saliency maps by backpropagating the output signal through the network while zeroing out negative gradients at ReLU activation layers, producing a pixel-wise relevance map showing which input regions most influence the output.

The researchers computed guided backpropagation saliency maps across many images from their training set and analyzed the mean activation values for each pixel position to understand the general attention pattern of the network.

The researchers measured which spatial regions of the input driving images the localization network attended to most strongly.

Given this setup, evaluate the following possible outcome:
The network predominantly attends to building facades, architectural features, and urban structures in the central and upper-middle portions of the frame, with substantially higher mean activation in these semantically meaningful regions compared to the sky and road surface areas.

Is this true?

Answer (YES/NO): NO